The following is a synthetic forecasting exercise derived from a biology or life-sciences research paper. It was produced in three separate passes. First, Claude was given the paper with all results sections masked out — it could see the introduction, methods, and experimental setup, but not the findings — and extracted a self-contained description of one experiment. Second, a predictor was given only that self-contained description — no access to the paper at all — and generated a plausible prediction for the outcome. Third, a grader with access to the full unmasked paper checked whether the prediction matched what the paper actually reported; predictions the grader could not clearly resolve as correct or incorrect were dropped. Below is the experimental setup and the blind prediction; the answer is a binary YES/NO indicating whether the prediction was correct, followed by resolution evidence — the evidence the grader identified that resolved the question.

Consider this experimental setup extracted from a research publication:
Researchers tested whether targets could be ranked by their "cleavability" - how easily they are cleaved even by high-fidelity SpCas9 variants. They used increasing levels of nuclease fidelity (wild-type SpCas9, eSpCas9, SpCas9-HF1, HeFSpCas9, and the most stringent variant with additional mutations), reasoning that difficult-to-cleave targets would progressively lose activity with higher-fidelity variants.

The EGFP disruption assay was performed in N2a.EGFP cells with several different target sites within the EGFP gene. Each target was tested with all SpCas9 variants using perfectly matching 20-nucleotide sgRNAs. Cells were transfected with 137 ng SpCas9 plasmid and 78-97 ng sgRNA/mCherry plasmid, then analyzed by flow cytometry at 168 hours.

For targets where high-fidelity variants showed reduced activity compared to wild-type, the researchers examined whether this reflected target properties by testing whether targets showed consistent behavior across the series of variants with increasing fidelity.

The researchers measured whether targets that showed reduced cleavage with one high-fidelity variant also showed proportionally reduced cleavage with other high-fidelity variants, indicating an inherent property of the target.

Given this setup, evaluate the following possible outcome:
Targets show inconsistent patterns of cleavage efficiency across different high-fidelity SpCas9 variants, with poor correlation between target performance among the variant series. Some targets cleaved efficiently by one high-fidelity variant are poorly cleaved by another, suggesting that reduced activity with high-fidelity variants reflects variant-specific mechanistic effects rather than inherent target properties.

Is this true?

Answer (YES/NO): NO